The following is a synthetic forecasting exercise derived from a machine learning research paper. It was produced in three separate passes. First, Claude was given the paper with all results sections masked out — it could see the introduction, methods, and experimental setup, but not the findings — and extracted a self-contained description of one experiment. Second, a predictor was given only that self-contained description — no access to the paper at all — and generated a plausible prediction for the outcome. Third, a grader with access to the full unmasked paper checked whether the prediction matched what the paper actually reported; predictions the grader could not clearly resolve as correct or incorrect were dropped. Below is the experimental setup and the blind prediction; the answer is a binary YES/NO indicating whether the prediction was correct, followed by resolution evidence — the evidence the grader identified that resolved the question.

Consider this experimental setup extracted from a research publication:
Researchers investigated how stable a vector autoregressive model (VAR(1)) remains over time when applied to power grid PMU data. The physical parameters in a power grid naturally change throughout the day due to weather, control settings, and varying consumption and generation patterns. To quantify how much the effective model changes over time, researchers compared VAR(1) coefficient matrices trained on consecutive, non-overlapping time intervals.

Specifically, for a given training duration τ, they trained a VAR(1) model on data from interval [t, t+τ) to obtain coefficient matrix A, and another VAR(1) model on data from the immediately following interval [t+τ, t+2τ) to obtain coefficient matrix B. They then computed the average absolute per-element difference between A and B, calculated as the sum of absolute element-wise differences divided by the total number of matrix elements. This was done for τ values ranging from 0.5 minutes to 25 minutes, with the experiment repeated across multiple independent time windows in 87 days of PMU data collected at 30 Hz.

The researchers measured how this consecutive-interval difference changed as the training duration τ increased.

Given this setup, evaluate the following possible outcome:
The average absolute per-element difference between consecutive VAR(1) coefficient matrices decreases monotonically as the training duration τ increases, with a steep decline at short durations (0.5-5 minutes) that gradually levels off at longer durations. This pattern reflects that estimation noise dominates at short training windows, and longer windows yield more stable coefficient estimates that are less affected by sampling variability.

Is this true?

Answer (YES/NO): NO